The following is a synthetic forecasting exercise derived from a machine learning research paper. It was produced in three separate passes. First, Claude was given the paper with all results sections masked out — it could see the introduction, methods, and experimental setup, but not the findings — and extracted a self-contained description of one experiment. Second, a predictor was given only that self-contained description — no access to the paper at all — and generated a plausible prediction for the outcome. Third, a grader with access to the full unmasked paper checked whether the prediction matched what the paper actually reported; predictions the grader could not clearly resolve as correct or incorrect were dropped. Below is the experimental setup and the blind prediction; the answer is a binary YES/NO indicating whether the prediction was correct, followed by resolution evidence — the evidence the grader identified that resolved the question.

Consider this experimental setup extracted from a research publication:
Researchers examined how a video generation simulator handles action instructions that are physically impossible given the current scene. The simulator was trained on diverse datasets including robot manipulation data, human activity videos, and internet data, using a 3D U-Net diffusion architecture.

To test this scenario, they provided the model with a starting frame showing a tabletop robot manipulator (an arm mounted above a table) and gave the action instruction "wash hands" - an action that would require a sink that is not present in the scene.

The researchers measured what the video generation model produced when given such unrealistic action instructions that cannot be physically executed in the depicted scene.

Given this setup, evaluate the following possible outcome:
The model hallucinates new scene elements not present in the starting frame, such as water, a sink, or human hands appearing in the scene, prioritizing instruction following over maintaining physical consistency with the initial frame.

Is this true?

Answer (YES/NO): YES